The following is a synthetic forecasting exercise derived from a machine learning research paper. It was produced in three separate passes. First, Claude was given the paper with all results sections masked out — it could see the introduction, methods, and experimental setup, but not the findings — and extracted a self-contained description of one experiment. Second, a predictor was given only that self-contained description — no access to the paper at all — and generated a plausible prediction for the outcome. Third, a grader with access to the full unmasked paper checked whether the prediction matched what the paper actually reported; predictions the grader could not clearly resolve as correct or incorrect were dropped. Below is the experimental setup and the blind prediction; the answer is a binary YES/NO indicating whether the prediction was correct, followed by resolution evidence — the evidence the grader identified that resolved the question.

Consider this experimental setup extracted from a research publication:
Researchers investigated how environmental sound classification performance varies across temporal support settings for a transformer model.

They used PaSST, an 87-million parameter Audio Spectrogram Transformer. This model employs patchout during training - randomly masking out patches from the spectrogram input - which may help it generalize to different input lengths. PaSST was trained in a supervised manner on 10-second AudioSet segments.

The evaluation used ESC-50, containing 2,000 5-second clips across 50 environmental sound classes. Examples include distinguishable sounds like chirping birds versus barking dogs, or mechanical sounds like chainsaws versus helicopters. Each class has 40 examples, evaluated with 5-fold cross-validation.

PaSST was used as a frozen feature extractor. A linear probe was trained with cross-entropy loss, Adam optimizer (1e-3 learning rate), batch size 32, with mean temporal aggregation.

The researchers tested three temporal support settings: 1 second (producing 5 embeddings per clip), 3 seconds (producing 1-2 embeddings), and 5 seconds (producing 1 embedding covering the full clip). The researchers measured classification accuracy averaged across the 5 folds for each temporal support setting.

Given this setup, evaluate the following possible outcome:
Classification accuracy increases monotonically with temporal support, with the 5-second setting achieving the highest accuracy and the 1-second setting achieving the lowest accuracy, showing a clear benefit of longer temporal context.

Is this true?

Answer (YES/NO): YES